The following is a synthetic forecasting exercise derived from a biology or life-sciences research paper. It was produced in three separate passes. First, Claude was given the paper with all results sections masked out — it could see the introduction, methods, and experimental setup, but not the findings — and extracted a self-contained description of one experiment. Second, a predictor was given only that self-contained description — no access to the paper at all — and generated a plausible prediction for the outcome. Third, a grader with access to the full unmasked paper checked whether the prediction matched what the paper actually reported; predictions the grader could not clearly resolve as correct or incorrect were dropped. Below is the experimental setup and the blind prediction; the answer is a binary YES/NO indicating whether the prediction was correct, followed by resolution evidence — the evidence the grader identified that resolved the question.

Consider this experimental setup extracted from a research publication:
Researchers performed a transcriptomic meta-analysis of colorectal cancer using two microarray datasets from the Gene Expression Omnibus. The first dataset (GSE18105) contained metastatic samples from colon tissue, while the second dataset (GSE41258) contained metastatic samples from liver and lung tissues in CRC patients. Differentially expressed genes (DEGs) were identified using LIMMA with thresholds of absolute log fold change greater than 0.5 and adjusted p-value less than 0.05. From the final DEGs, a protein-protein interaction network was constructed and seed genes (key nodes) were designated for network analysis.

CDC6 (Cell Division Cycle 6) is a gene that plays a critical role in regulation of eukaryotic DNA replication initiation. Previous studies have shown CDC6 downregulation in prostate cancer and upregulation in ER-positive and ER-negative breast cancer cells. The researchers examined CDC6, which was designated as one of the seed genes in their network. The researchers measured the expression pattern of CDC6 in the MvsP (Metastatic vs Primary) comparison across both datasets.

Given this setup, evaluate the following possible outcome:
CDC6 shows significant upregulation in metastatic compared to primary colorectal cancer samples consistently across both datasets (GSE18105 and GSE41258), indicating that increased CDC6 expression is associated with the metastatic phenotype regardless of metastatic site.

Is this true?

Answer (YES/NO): NO